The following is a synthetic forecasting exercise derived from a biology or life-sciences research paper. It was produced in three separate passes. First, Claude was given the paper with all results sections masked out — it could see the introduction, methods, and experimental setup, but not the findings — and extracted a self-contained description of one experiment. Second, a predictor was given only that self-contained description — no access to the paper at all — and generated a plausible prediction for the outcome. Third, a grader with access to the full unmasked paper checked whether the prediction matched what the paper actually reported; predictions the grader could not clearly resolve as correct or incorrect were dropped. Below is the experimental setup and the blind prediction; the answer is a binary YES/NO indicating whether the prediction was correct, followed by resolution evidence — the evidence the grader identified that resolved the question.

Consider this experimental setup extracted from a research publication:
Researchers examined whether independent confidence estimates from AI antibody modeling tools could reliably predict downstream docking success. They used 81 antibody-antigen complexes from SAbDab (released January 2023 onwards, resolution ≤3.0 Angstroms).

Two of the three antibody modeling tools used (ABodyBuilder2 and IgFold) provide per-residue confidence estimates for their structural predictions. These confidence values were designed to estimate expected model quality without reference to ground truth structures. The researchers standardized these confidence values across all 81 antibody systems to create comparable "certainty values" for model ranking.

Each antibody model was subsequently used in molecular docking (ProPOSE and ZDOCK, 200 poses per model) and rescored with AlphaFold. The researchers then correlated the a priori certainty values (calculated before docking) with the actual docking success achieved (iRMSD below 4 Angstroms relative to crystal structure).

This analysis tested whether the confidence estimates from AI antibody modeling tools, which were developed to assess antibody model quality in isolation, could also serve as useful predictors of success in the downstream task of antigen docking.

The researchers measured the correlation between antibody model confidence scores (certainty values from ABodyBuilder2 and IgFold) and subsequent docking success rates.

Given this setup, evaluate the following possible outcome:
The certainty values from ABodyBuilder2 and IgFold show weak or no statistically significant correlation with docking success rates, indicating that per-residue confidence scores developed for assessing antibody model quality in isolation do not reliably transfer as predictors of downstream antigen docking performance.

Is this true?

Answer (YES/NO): NO